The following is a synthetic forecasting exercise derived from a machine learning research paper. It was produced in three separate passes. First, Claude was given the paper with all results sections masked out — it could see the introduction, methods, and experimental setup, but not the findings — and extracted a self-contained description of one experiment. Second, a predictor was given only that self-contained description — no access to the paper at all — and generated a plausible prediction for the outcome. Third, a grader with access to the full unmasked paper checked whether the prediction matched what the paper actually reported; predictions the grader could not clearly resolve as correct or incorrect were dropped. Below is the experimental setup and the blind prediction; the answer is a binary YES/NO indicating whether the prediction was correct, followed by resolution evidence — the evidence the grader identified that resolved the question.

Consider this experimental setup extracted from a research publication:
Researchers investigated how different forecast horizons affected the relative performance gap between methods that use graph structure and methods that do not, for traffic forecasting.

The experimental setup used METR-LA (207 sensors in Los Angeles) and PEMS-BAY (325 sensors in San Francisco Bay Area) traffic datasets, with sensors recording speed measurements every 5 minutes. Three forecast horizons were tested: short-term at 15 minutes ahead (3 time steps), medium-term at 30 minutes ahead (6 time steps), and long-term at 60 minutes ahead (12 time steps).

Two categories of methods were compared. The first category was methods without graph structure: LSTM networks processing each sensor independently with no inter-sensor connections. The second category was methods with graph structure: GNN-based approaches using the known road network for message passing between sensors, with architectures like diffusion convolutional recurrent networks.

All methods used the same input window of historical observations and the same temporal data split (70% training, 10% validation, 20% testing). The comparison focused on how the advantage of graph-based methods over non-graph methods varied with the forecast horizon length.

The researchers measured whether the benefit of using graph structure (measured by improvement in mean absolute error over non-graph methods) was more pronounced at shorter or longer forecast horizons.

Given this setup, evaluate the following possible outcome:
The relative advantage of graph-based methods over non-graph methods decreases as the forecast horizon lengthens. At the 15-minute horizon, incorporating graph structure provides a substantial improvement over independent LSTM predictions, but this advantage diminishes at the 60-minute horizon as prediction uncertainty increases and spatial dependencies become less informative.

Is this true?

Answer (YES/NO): NO